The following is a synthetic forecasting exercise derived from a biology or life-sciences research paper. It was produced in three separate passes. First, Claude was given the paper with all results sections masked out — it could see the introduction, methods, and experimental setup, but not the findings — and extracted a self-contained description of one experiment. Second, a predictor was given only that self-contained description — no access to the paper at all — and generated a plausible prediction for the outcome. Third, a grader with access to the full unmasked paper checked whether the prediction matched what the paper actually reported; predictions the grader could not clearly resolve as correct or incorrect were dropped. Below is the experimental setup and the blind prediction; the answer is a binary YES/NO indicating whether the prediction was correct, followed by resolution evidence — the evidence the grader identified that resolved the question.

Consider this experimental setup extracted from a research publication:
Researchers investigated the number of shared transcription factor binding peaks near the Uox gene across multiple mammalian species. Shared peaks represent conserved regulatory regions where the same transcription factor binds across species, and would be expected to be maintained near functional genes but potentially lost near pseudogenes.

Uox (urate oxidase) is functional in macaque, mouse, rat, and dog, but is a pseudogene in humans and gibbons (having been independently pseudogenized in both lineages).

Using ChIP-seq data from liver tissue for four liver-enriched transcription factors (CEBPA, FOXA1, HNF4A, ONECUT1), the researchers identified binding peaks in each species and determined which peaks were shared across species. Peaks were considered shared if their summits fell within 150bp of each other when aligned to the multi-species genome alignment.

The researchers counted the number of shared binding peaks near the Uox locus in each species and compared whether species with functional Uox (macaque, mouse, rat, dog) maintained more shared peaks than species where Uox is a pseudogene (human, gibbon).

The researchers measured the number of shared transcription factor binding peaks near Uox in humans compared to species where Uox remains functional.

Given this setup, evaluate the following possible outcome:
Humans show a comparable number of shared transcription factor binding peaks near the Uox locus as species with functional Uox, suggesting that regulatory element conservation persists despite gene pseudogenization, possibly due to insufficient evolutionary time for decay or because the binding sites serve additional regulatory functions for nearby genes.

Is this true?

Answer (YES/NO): NO